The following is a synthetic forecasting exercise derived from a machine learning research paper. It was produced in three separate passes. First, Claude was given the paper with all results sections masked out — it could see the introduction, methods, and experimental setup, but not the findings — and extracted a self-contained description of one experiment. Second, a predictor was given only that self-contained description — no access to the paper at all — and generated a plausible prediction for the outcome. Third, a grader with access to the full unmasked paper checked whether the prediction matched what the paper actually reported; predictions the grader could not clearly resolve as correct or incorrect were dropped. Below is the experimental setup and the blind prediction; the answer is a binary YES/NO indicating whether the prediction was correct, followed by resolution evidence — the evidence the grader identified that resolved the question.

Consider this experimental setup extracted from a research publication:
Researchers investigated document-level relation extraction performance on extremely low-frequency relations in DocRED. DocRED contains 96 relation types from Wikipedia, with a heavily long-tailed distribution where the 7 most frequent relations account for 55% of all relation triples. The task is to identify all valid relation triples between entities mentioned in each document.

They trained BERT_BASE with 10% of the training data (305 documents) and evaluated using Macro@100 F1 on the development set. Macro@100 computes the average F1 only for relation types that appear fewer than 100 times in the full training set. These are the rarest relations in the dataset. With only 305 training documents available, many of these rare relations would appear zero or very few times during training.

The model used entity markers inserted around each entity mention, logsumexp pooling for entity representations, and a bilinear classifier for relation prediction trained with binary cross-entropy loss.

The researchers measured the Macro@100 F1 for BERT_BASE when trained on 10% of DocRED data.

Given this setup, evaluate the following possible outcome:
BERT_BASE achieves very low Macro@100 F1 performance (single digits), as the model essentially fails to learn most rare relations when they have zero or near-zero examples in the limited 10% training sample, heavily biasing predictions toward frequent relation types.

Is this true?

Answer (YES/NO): NO